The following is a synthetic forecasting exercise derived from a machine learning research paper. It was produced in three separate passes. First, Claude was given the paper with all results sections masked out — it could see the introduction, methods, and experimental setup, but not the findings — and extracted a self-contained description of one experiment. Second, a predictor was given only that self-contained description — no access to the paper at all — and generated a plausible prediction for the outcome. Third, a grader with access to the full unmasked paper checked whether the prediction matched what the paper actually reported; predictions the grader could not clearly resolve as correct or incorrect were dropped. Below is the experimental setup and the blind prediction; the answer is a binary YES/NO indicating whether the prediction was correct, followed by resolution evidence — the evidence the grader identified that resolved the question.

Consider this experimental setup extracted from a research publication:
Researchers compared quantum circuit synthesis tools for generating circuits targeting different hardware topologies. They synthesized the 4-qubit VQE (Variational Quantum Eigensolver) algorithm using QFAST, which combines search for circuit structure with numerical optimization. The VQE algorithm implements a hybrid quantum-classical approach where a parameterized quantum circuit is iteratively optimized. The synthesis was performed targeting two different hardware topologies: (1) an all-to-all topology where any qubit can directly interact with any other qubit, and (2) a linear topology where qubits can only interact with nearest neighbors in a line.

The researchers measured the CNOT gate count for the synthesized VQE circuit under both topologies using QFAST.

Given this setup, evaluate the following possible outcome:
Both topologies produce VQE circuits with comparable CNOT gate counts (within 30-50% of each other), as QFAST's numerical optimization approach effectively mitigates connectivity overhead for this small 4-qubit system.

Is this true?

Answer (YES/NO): YES